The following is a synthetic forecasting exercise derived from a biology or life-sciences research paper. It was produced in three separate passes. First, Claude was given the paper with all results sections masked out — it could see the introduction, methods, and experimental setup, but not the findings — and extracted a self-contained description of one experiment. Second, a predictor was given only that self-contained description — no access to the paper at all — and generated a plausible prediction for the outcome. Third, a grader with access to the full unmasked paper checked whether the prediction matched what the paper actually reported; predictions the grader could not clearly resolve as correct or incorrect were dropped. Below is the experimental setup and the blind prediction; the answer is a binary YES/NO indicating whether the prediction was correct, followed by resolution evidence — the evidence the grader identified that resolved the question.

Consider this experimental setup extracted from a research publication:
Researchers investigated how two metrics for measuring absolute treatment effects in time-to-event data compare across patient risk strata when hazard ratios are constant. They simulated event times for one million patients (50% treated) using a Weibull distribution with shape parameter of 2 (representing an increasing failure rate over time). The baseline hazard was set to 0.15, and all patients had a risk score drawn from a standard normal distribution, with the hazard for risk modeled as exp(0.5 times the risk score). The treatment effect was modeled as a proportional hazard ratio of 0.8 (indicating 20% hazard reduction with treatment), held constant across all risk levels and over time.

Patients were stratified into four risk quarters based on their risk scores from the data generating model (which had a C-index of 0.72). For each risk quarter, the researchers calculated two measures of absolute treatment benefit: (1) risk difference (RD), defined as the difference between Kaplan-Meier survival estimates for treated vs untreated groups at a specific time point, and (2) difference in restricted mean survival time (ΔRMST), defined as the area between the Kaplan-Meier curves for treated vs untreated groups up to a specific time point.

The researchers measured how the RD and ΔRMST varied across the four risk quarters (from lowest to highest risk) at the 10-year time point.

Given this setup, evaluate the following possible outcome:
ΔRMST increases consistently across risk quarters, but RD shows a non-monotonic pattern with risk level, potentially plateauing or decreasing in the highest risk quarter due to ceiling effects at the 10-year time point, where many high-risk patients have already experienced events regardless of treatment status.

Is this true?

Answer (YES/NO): YES